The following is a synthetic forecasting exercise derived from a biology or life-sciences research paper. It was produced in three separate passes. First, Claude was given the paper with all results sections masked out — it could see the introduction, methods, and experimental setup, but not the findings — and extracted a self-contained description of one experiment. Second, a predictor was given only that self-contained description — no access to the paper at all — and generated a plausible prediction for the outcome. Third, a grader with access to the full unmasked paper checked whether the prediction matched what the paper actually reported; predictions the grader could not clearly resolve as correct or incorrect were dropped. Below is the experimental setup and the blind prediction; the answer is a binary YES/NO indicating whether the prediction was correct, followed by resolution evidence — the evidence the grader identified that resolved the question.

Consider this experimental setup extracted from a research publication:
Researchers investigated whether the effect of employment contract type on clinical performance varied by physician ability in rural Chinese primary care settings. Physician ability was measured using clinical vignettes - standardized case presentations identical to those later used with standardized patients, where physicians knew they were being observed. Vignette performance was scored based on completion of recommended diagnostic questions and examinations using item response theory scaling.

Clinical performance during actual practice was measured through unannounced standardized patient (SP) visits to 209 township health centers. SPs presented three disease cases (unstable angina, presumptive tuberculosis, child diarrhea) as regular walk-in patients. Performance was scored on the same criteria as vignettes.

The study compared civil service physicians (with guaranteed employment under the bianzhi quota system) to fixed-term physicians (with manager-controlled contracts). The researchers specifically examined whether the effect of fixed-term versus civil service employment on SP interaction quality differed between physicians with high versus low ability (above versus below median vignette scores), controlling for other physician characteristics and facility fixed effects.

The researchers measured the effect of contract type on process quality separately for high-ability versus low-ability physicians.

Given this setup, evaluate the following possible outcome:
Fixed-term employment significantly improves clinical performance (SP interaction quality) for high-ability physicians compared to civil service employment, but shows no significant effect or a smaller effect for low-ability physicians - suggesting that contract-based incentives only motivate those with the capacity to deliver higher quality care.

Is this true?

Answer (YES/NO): NO